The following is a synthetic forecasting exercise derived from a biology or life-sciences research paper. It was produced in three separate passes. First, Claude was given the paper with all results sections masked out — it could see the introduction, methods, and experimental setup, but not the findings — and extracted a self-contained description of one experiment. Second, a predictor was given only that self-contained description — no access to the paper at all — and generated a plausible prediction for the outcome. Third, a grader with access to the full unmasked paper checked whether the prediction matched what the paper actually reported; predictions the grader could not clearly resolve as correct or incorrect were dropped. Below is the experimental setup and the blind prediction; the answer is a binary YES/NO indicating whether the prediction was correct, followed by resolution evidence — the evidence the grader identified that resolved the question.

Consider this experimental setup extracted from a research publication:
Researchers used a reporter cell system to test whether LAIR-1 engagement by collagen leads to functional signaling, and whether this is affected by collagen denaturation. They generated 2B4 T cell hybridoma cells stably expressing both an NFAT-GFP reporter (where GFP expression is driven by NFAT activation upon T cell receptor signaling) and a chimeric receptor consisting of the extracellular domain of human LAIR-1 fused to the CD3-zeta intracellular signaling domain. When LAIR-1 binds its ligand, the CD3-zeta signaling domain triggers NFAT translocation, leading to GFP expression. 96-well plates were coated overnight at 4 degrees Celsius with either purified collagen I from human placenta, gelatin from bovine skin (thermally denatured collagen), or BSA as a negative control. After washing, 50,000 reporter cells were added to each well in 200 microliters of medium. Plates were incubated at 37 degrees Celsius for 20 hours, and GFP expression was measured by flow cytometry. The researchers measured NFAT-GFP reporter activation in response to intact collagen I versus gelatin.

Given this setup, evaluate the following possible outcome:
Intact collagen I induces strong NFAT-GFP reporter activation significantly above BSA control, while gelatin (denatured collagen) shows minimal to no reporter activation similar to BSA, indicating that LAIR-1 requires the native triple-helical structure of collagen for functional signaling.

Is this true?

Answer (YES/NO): YES